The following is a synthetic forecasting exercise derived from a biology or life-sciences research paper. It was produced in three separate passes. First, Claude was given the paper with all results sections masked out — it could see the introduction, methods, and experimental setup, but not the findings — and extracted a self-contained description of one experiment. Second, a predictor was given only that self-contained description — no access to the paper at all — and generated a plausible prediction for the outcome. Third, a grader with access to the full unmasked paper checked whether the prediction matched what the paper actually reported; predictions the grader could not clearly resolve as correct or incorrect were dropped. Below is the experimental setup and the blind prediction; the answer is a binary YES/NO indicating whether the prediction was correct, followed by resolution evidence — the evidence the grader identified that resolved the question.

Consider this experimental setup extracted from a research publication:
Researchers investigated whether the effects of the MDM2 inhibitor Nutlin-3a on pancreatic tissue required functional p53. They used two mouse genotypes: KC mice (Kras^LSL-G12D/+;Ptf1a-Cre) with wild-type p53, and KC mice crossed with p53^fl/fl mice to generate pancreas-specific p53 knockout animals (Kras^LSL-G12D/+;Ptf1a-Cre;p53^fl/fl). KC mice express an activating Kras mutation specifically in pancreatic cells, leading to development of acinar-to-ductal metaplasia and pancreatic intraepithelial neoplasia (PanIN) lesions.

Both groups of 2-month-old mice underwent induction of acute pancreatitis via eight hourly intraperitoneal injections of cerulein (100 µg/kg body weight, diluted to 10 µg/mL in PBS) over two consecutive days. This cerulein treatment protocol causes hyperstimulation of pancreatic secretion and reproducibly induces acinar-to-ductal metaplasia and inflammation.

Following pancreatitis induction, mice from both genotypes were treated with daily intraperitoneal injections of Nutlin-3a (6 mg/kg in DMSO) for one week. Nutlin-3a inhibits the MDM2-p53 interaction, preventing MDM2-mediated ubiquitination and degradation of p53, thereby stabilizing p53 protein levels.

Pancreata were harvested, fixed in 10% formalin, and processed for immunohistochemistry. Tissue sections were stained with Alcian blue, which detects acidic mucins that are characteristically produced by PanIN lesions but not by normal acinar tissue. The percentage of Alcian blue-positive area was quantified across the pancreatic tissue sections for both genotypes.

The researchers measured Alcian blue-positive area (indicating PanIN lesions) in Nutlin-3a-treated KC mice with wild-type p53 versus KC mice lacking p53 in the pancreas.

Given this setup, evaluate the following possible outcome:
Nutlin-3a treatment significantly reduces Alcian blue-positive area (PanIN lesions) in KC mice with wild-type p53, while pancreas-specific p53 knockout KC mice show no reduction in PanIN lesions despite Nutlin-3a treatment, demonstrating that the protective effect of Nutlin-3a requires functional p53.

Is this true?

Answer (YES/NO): YES